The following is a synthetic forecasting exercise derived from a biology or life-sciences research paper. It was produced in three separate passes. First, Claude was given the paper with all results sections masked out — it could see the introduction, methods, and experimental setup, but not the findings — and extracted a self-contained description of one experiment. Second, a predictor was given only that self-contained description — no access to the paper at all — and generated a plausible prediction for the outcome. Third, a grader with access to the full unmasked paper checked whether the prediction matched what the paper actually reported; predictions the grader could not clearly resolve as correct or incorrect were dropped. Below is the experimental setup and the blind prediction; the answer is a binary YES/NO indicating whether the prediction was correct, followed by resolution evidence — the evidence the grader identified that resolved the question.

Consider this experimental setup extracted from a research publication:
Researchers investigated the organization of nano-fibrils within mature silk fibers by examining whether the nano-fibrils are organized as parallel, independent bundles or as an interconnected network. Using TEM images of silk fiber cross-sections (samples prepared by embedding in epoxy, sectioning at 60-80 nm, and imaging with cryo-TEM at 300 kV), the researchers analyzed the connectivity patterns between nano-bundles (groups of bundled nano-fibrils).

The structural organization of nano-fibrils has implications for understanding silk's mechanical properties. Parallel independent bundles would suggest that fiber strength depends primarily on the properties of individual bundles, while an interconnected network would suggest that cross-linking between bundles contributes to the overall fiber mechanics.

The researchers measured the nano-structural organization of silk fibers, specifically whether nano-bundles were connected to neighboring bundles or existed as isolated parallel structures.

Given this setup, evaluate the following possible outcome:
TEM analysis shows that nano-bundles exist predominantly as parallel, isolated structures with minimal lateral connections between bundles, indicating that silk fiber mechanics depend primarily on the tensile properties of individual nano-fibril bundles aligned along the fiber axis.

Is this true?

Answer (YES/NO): NO